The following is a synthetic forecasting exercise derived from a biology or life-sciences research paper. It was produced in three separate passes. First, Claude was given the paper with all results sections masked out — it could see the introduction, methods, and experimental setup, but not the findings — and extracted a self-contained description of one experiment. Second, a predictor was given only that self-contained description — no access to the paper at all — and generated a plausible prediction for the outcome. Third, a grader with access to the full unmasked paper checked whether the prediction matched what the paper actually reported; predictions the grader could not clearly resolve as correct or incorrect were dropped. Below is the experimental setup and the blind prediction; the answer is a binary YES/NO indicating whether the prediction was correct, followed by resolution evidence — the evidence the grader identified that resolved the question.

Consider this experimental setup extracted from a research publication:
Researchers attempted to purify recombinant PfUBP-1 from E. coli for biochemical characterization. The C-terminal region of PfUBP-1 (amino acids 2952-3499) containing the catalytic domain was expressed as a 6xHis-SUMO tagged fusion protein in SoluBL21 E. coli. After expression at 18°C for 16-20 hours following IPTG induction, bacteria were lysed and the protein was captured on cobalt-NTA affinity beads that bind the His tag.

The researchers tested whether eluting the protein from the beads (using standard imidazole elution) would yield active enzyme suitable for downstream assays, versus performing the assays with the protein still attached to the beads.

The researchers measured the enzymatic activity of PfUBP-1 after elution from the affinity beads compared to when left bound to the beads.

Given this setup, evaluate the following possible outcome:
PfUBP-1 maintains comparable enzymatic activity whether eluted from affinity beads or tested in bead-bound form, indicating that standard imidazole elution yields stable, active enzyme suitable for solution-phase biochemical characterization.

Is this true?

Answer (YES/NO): NO